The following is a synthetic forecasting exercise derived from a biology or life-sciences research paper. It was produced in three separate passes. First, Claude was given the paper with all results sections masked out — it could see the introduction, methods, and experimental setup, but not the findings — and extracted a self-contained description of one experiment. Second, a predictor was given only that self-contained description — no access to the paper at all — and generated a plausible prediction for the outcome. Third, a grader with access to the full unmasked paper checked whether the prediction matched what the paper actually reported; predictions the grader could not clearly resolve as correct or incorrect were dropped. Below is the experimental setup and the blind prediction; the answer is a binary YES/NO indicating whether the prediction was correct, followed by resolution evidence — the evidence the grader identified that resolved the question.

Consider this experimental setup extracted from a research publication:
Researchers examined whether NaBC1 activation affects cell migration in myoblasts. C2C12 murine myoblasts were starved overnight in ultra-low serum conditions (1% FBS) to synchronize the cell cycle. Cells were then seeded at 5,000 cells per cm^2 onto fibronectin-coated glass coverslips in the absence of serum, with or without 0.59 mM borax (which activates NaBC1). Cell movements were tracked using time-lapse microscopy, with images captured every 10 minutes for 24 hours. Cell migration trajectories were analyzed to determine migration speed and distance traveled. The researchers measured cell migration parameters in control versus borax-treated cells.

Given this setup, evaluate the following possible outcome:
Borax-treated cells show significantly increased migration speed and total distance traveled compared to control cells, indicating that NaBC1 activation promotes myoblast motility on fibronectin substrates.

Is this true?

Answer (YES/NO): NO